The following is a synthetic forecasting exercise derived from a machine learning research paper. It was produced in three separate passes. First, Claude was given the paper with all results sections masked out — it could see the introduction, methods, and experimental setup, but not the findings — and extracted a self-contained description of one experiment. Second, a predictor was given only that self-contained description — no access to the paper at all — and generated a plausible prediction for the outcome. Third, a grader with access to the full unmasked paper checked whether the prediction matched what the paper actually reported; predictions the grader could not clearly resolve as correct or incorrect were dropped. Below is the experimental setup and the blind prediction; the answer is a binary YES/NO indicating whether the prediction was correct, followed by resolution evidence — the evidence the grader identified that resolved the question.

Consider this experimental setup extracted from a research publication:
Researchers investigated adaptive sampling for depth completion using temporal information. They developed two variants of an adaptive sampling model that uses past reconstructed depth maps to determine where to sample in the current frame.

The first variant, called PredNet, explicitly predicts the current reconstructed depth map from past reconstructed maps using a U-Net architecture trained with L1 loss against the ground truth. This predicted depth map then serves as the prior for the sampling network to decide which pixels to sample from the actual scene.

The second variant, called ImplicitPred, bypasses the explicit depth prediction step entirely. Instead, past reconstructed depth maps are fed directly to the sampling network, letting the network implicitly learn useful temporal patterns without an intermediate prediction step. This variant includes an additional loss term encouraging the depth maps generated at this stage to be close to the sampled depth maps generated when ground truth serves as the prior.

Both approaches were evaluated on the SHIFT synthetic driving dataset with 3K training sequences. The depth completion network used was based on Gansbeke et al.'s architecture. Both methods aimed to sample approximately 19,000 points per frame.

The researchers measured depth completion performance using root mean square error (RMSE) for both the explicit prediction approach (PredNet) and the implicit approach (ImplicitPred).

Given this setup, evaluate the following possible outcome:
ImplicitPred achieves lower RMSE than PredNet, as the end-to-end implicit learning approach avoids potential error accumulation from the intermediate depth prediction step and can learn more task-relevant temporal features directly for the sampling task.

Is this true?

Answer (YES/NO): NO